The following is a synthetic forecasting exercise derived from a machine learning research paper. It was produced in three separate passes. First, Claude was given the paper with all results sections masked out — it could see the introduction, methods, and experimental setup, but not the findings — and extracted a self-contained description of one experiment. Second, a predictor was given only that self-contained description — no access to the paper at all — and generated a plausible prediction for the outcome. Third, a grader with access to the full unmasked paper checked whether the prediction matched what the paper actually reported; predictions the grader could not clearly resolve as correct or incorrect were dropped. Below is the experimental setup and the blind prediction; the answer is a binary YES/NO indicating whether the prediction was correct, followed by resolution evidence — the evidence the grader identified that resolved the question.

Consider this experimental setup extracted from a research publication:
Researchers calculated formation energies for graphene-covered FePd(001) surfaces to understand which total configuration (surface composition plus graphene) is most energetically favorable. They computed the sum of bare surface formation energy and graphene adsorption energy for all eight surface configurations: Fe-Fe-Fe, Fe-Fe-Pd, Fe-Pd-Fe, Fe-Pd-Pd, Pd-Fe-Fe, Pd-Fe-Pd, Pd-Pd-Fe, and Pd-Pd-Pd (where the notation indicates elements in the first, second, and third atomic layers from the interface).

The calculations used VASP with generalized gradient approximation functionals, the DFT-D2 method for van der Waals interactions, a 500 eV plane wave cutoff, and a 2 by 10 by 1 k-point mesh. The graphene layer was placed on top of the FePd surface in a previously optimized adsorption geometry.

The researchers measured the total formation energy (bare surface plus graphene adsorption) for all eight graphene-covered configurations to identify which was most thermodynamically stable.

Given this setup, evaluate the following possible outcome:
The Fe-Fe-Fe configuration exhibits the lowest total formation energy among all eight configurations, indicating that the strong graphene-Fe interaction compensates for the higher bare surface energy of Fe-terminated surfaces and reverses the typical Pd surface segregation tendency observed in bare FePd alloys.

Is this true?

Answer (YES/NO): NO